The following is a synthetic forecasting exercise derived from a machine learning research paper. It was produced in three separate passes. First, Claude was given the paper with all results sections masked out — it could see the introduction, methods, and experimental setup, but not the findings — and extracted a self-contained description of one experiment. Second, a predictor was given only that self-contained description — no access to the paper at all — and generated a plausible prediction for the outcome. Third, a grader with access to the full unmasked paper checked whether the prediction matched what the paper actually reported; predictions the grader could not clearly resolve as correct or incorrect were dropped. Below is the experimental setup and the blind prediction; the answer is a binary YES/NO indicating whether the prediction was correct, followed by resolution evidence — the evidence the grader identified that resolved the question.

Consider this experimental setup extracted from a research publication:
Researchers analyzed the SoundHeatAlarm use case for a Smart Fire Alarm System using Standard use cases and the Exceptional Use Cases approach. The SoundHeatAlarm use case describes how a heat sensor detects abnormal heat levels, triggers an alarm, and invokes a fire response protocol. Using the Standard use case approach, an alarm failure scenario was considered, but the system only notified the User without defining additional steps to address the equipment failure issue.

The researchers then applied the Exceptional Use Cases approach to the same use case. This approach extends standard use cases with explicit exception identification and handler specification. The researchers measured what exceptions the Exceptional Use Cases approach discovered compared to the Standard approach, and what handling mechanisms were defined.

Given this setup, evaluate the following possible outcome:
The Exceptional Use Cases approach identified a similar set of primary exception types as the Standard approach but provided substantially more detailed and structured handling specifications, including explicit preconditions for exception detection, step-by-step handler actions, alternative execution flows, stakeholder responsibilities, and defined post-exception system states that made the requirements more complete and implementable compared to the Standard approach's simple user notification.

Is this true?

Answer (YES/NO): NO